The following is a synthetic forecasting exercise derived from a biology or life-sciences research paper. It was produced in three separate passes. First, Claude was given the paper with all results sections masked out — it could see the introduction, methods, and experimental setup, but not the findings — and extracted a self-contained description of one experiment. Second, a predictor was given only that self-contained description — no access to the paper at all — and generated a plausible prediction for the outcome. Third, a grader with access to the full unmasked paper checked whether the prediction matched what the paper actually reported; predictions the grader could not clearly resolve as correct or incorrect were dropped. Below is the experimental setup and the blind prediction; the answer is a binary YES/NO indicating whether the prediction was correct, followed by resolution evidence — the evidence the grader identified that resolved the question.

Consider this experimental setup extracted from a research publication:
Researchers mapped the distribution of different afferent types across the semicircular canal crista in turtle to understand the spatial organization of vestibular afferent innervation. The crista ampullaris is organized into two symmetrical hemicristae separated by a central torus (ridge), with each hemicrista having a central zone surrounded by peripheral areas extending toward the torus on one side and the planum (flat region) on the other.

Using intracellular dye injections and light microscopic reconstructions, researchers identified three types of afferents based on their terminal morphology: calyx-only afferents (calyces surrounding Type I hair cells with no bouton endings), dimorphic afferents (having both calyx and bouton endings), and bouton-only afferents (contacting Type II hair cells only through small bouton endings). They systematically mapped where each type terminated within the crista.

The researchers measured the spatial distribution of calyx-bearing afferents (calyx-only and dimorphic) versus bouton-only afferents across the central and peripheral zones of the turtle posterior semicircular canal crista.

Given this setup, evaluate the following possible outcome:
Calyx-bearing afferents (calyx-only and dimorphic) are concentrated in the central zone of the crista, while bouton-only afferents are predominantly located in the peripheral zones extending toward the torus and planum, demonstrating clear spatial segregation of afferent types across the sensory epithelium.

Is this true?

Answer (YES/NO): YES